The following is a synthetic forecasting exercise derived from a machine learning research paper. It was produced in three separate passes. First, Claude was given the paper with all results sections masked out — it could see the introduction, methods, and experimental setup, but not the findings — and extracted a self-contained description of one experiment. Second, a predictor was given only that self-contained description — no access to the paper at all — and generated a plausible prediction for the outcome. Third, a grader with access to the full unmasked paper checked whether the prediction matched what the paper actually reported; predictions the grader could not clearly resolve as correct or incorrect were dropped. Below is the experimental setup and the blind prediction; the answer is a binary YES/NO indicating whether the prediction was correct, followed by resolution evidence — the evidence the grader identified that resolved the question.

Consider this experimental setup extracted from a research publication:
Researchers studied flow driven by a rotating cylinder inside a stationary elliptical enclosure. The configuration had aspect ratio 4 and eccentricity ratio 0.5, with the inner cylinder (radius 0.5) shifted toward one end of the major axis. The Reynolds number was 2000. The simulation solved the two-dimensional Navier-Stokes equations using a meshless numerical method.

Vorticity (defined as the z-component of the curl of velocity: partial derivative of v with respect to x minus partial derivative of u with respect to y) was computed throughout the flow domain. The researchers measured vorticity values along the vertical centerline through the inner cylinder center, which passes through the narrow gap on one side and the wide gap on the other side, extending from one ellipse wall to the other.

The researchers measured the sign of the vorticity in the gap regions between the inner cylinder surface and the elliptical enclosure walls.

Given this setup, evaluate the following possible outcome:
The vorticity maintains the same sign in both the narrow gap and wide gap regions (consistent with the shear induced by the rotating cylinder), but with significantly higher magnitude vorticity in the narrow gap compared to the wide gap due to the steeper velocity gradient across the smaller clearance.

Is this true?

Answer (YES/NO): NO